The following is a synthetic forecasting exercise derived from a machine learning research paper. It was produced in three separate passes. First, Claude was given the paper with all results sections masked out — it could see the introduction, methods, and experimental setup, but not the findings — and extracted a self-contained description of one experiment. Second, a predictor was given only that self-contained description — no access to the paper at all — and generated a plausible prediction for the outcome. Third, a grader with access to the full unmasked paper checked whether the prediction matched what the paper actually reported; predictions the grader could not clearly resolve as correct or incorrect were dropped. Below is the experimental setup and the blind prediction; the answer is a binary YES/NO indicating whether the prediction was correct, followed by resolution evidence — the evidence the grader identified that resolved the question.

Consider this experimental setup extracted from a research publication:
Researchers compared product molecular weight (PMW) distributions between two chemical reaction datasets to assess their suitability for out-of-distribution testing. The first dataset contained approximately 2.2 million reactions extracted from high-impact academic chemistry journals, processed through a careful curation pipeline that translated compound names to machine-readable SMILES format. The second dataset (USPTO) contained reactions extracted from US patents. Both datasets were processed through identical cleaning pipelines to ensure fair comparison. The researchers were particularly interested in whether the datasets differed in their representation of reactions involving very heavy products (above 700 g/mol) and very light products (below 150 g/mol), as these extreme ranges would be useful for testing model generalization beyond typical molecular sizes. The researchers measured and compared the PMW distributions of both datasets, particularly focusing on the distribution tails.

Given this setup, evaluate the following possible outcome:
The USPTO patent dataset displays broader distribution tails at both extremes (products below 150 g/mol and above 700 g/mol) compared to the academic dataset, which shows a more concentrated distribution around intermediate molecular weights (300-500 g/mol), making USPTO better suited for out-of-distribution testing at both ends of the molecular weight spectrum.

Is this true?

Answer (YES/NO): NO